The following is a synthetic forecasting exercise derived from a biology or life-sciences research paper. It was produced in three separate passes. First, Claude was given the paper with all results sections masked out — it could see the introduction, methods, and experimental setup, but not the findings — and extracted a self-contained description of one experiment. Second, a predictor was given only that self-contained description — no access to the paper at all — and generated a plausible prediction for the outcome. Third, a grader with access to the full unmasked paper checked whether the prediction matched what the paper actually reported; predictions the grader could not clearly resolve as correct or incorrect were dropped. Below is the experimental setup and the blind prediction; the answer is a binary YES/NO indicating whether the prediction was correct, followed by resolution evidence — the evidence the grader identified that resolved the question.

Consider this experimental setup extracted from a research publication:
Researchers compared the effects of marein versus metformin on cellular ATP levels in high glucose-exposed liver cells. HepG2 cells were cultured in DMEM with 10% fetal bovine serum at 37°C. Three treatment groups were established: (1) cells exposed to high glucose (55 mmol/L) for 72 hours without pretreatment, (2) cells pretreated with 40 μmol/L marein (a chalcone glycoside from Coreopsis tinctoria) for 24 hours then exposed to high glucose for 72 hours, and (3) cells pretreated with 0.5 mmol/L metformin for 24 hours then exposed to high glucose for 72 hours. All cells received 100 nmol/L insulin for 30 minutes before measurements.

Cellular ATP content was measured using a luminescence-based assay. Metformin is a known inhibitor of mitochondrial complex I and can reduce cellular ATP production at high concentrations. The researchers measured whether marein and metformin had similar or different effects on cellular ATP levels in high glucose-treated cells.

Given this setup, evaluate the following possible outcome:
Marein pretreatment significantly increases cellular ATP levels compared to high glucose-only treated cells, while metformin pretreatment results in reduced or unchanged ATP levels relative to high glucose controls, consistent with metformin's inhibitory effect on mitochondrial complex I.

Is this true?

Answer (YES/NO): NO